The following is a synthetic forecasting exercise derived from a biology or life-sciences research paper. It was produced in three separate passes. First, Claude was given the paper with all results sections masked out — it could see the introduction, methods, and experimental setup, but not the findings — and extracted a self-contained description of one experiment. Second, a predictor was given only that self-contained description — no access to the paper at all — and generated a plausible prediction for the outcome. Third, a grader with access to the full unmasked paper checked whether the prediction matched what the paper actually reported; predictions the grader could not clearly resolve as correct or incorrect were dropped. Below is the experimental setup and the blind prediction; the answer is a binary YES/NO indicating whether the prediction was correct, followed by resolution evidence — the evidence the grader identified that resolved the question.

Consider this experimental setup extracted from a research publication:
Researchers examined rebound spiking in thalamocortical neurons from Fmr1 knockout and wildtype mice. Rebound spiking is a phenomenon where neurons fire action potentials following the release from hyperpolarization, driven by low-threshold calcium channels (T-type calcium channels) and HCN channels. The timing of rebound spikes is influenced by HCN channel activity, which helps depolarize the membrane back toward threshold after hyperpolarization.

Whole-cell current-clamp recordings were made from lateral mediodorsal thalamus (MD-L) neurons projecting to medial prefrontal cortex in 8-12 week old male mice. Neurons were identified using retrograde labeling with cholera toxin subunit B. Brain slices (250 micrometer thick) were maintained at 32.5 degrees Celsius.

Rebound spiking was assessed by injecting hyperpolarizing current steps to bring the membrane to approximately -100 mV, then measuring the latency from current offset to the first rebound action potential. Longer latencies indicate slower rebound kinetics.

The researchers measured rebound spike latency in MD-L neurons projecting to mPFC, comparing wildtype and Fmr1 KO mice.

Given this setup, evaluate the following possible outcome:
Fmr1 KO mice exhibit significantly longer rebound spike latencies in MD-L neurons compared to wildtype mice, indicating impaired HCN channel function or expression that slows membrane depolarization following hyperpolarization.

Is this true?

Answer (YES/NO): YES